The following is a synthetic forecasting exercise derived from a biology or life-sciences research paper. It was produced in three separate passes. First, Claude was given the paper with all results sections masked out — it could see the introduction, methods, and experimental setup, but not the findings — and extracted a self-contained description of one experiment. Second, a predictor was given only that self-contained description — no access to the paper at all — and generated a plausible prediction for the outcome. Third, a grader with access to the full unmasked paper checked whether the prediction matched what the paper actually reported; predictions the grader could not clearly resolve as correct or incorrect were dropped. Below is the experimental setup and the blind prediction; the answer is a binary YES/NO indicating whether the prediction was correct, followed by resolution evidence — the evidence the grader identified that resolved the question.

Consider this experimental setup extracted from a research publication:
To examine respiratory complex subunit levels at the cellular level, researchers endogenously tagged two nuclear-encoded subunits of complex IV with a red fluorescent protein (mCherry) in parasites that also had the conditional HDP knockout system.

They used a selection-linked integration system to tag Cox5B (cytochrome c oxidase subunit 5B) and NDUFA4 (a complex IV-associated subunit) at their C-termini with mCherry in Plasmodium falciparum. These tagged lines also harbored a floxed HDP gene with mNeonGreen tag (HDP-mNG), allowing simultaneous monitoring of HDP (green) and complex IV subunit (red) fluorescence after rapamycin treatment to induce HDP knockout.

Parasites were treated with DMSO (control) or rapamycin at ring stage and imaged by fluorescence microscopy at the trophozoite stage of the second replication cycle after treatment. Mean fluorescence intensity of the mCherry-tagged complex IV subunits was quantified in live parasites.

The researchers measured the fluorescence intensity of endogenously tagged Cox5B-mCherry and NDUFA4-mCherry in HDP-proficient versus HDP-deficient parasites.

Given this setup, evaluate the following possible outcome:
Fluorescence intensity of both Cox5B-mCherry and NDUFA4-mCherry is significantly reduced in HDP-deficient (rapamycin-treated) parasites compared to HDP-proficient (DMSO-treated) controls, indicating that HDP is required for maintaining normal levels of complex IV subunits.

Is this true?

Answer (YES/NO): YES